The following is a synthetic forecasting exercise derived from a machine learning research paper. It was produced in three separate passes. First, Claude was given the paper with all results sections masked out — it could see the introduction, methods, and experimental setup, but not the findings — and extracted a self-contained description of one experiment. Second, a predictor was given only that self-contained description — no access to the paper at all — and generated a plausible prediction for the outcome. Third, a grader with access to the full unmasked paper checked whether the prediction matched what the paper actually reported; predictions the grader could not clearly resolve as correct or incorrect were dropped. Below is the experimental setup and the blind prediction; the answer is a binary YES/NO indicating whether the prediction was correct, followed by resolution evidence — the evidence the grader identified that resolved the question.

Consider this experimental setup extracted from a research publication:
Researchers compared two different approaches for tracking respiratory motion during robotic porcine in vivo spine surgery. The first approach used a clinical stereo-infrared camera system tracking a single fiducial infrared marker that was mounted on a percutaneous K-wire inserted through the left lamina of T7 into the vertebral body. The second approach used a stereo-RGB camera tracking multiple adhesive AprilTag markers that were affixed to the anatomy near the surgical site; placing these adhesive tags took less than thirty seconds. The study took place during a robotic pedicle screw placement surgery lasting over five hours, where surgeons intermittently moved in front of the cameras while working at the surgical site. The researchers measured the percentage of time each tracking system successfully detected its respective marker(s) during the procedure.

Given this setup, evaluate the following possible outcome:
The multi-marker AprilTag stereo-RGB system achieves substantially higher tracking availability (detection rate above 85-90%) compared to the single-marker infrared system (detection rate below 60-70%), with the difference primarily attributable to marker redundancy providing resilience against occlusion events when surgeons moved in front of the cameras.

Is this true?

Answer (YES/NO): NO